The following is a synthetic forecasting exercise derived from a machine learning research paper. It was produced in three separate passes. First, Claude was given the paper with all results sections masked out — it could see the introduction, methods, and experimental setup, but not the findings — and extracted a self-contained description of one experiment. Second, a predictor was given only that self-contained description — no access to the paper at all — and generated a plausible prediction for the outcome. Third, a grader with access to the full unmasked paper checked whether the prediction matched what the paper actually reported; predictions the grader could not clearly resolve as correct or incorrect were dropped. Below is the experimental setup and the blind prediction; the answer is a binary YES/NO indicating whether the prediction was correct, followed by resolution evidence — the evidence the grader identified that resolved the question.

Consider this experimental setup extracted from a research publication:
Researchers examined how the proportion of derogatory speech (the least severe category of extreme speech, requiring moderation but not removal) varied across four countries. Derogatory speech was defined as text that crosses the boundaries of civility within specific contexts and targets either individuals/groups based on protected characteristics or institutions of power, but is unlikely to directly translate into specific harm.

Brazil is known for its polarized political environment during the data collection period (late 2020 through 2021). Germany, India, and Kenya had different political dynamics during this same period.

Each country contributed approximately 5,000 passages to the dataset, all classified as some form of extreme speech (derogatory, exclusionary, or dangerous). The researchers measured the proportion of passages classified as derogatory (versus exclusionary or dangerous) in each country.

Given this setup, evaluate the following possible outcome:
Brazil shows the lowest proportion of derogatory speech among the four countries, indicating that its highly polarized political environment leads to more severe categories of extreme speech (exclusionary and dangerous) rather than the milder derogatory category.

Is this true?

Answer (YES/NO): NO